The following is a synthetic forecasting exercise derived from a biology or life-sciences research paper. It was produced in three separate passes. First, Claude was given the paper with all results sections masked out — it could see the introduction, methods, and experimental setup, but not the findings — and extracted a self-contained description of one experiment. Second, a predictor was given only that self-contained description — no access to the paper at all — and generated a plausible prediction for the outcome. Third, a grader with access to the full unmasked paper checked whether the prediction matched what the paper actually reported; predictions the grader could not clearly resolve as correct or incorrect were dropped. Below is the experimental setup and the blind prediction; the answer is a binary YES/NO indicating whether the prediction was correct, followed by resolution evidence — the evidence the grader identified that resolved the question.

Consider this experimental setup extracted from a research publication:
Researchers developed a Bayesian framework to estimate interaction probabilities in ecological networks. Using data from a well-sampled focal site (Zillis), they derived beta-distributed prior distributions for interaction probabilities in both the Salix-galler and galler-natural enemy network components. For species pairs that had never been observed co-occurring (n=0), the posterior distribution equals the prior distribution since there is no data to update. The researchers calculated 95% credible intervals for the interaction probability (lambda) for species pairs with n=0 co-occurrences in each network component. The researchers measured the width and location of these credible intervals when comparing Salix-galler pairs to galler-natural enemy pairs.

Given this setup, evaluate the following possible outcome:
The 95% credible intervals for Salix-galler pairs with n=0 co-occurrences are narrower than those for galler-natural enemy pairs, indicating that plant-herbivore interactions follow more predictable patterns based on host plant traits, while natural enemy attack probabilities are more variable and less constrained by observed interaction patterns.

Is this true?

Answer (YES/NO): YES